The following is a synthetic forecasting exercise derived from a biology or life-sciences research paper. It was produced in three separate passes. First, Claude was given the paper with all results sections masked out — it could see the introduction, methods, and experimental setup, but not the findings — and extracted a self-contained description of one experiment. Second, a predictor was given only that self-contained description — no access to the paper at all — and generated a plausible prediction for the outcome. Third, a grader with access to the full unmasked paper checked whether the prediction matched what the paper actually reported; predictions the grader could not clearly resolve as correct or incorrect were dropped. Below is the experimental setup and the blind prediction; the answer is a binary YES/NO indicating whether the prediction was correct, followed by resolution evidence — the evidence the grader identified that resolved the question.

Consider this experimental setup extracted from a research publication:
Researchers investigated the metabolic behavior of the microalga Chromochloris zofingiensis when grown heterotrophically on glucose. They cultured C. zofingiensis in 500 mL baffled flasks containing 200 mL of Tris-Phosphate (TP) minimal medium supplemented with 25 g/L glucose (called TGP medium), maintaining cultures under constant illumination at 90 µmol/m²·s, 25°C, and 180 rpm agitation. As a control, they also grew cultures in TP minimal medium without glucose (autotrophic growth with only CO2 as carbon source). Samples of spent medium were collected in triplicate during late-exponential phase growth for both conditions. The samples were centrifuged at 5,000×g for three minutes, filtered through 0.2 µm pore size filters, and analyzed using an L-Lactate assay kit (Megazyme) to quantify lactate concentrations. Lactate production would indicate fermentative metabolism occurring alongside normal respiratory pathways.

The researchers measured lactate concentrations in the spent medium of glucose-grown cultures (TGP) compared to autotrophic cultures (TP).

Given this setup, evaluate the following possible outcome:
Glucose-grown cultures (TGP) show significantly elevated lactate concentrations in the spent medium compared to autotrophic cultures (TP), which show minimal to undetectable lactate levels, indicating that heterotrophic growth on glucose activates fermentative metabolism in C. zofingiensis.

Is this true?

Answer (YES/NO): YES